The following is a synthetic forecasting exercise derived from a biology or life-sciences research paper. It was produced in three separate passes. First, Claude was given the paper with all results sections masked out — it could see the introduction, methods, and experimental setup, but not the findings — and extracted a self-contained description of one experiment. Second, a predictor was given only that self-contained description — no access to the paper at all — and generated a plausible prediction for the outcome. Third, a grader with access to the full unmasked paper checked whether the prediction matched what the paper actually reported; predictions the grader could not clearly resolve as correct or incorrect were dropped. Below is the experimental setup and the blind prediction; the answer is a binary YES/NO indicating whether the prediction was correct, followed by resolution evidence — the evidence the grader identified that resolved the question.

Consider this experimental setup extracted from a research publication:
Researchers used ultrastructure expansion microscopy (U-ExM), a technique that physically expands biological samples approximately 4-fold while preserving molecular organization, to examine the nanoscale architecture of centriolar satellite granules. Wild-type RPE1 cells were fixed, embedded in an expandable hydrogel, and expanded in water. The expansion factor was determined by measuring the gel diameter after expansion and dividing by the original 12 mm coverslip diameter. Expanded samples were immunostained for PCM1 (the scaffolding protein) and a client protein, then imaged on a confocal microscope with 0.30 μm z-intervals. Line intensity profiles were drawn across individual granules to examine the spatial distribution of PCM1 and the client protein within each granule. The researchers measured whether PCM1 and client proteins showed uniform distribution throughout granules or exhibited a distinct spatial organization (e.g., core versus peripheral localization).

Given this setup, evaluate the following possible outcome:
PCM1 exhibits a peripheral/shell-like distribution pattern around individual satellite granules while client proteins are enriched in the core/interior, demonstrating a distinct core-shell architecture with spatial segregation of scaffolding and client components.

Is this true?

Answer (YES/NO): NO